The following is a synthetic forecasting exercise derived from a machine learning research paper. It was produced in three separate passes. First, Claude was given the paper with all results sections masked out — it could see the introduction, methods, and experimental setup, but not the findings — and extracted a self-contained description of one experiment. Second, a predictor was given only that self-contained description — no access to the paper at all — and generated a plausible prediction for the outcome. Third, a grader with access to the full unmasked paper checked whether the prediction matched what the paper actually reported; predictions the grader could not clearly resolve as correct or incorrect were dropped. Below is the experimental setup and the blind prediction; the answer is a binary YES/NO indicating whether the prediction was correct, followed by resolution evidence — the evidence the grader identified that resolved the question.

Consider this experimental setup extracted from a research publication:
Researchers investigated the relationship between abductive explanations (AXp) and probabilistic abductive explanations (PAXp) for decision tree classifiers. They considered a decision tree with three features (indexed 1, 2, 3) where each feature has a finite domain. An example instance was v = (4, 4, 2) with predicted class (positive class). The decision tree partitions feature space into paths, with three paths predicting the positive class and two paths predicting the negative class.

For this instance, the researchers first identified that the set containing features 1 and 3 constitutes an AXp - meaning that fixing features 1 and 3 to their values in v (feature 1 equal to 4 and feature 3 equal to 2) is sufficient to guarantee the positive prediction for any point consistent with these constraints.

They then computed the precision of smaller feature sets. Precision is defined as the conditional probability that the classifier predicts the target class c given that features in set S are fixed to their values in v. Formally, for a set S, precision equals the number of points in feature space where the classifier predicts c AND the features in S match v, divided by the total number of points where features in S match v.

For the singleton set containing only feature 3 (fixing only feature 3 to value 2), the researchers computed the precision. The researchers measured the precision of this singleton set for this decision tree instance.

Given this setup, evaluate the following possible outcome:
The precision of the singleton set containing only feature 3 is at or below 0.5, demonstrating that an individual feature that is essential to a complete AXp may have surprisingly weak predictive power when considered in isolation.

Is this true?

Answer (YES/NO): NO